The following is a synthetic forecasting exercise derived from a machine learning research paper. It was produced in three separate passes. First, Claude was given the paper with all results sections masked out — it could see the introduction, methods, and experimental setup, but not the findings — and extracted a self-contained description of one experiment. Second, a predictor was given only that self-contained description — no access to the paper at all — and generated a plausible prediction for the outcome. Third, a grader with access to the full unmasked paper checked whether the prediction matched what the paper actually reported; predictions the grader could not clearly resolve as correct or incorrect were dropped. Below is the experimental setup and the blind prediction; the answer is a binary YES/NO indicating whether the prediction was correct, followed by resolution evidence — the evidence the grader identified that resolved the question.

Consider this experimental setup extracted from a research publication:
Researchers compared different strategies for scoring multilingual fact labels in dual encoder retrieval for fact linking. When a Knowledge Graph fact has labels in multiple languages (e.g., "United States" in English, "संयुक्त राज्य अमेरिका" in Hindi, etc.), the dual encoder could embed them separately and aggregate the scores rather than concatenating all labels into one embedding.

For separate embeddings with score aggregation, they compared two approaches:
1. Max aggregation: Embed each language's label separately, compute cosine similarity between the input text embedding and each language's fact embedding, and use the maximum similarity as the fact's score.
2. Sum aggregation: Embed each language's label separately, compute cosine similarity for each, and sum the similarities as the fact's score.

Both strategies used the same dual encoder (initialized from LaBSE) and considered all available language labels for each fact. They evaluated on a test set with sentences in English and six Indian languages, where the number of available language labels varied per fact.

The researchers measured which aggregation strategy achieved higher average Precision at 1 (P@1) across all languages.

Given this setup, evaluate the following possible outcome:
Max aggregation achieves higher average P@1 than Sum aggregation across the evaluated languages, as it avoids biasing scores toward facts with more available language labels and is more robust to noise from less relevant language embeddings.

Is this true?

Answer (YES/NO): NO